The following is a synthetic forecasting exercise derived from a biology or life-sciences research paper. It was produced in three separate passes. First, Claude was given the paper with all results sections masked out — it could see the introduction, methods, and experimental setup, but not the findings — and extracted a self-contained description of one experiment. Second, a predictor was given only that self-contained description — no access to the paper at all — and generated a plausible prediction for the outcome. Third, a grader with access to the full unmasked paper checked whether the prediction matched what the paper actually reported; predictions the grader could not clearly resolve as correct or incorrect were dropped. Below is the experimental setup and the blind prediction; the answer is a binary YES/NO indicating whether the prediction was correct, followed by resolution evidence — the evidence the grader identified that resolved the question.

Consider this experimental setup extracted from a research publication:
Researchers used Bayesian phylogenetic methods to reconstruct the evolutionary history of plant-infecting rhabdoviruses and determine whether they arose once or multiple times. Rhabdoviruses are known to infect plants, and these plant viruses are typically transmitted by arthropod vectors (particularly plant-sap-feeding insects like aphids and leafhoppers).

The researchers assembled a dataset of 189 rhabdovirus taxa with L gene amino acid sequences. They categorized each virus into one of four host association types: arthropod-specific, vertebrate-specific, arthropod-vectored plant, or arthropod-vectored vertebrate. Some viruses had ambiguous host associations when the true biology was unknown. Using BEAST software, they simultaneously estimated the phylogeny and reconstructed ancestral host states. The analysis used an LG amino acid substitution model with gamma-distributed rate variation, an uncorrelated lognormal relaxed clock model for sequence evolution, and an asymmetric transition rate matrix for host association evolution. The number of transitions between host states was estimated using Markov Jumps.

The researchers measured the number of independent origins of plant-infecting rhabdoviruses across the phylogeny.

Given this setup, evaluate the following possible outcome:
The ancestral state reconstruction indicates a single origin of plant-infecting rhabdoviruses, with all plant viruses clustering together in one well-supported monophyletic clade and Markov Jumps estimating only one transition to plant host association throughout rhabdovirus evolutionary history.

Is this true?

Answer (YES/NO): NO